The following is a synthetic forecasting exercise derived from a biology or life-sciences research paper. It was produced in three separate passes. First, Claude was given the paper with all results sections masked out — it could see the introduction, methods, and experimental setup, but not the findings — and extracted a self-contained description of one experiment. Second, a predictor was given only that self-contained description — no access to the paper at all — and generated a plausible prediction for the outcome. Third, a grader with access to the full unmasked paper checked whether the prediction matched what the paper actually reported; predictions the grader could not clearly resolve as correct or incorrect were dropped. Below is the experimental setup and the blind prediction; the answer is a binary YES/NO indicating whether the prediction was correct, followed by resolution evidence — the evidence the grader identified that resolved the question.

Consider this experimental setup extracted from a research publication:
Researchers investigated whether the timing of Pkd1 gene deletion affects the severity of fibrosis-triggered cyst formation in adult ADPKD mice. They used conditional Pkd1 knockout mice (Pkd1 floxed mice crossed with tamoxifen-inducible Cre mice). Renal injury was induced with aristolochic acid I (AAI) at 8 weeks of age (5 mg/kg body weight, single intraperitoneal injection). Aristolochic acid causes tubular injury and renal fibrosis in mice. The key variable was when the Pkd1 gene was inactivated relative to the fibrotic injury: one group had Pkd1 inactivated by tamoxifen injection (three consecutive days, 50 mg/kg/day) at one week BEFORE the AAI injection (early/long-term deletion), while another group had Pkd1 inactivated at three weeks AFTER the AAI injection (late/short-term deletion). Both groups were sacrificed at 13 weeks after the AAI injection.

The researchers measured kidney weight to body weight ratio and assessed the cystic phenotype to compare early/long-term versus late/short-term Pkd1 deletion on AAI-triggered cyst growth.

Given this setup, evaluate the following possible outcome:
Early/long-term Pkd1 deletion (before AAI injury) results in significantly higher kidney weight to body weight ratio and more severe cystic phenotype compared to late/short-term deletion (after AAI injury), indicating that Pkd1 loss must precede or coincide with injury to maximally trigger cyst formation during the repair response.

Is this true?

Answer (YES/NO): NO